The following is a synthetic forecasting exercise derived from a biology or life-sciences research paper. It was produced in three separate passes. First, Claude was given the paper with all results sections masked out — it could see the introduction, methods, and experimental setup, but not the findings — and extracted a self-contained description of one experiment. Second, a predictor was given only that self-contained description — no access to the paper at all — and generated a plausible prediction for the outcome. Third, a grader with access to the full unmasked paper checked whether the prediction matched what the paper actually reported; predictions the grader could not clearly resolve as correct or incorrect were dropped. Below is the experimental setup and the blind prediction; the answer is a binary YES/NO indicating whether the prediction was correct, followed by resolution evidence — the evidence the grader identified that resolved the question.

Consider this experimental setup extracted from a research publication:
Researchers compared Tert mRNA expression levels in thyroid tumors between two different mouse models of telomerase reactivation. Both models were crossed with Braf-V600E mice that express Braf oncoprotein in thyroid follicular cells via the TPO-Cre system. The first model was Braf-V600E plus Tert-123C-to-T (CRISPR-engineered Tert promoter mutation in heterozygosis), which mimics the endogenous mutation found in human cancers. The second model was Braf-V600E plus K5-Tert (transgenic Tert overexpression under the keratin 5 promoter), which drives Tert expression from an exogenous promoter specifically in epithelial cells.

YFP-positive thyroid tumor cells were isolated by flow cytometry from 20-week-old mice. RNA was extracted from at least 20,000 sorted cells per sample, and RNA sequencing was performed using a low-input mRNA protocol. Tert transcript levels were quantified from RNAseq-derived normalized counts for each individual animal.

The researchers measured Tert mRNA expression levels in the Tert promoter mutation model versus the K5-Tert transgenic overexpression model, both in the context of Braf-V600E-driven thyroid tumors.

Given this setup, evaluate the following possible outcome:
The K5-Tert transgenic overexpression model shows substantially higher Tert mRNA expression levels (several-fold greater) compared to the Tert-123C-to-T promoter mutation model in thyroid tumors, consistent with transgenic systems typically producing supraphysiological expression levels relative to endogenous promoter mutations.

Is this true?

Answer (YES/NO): NO